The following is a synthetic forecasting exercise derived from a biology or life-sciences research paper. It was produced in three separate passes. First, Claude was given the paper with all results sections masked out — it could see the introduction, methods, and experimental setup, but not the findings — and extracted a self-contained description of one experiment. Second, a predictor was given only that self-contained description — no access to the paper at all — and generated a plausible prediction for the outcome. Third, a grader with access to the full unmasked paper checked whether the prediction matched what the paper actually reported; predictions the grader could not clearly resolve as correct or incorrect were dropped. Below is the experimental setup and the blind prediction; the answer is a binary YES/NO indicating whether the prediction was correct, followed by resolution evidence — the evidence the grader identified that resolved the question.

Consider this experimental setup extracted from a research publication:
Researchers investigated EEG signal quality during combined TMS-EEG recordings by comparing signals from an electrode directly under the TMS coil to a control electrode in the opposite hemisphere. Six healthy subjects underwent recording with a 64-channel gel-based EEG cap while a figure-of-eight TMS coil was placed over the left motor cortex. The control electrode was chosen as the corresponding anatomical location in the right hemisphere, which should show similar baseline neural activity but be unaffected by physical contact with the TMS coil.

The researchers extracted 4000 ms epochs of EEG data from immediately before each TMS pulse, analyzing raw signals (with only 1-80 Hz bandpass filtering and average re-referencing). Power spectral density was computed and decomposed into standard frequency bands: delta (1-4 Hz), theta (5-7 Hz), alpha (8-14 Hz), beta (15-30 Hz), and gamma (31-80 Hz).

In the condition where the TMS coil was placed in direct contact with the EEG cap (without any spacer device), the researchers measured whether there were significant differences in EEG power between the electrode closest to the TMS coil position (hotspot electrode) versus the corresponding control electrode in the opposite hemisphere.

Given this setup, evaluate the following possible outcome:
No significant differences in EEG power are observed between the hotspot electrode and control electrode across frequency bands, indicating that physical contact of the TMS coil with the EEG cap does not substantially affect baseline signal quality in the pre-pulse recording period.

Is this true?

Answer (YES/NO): NO